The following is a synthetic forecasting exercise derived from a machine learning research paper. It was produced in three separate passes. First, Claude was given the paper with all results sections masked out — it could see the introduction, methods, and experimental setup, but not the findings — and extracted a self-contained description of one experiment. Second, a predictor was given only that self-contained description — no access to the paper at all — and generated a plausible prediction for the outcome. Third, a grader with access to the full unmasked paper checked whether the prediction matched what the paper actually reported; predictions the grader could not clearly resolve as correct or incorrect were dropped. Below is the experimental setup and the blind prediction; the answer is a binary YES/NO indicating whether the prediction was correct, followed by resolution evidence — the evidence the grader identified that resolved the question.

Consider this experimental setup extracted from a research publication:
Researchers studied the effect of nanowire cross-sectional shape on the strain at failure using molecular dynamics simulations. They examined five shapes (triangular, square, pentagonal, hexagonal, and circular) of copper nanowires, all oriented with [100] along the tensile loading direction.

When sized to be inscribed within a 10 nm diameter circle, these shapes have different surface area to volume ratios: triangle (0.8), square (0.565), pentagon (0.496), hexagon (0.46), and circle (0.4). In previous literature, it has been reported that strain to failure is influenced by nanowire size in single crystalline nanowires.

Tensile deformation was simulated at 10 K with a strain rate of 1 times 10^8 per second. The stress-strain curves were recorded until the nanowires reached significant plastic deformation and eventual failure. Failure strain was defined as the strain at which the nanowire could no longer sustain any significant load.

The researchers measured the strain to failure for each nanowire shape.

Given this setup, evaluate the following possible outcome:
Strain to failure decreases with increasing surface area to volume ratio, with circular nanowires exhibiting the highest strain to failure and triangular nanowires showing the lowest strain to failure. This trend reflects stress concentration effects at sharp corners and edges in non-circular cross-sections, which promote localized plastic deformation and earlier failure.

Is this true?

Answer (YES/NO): NO